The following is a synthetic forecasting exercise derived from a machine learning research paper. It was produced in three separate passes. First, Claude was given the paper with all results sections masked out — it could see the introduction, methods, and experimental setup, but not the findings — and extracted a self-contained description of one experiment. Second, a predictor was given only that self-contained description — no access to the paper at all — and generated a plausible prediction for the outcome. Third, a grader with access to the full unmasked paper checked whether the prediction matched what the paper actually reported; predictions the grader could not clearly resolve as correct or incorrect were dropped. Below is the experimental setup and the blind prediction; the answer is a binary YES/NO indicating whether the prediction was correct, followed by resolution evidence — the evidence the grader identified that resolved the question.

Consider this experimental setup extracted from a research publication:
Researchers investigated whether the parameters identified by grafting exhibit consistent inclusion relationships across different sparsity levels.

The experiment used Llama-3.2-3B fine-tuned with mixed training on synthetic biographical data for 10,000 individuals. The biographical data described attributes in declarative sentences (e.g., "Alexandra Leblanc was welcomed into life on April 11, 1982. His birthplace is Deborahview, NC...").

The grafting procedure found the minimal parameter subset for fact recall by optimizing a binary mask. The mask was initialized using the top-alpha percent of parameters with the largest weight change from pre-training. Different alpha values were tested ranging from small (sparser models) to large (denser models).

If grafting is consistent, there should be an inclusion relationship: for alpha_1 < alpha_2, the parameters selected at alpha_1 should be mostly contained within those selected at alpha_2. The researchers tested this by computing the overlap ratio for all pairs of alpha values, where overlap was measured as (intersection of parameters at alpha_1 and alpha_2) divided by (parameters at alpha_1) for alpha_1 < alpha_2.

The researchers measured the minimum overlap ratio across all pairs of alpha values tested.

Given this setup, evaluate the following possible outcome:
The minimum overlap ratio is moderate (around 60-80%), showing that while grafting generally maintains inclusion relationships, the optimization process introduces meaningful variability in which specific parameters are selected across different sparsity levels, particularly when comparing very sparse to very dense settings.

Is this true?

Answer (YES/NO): YES